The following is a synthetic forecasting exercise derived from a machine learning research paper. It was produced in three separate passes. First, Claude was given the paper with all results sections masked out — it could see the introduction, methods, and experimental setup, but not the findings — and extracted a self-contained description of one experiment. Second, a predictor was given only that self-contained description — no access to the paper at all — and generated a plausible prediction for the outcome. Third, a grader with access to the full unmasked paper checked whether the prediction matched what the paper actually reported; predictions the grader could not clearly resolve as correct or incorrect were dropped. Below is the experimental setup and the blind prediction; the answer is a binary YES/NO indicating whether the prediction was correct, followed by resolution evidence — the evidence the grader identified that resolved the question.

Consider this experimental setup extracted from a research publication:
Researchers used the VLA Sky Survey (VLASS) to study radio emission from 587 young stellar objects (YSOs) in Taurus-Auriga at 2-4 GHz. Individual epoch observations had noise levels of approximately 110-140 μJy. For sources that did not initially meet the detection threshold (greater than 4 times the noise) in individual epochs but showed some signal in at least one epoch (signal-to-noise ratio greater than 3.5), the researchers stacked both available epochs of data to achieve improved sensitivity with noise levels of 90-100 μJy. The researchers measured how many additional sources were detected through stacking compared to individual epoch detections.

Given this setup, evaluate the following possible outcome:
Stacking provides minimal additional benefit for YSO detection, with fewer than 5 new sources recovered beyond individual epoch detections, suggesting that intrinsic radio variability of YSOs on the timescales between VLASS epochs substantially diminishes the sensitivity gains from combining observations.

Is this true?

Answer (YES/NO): NO